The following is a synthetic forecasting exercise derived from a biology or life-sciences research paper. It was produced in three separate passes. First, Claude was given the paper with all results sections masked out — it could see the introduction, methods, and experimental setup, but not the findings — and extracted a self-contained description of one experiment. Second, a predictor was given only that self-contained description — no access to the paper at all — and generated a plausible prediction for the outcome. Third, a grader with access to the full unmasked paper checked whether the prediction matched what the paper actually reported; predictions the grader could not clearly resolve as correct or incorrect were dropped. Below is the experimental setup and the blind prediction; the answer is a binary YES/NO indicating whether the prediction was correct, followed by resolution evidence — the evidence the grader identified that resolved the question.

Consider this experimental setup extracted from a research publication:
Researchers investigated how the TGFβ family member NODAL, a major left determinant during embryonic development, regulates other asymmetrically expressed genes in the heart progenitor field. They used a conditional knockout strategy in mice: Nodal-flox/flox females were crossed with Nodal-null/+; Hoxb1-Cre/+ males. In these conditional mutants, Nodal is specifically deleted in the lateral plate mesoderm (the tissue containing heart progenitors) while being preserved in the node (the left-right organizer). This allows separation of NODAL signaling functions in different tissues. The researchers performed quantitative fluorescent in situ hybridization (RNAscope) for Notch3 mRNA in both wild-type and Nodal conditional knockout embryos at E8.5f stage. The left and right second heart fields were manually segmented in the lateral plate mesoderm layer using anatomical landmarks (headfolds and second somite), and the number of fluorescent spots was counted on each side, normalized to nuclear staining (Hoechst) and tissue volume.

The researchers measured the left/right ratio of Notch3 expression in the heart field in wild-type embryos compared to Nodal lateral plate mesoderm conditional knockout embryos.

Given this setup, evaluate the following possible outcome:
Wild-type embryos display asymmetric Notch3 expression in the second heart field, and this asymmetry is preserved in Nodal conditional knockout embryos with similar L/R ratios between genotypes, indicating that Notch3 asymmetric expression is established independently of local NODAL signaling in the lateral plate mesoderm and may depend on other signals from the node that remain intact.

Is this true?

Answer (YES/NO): NO